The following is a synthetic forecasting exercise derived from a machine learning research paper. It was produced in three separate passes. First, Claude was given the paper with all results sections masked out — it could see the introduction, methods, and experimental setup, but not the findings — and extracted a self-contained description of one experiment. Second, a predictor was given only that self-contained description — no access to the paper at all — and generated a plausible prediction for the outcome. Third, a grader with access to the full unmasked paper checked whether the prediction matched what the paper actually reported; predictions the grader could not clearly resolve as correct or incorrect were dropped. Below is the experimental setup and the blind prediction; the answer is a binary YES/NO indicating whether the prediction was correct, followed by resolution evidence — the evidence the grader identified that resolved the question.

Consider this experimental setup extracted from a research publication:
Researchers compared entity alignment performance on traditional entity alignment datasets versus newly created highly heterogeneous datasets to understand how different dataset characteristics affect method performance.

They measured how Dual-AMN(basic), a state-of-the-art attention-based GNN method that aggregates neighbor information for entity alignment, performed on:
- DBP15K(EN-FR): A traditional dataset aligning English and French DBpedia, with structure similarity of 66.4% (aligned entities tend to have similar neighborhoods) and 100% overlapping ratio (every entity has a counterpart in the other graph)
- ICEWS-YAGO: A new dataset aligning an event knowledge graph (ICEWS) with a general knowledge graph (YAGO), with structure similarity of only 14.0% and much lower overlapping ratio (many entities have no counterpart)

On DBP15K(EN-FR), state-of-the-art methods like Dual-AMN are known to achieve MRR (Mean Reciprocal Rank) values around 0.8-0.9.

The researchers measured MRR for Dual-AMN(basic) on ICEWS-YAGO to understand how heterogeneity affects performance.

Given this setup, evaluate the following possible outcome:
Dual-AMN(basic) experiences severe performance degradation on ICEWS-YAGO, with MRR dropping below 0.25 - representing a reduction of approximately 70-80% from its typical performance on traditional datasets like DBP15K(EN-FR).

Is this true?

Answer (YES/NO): NO